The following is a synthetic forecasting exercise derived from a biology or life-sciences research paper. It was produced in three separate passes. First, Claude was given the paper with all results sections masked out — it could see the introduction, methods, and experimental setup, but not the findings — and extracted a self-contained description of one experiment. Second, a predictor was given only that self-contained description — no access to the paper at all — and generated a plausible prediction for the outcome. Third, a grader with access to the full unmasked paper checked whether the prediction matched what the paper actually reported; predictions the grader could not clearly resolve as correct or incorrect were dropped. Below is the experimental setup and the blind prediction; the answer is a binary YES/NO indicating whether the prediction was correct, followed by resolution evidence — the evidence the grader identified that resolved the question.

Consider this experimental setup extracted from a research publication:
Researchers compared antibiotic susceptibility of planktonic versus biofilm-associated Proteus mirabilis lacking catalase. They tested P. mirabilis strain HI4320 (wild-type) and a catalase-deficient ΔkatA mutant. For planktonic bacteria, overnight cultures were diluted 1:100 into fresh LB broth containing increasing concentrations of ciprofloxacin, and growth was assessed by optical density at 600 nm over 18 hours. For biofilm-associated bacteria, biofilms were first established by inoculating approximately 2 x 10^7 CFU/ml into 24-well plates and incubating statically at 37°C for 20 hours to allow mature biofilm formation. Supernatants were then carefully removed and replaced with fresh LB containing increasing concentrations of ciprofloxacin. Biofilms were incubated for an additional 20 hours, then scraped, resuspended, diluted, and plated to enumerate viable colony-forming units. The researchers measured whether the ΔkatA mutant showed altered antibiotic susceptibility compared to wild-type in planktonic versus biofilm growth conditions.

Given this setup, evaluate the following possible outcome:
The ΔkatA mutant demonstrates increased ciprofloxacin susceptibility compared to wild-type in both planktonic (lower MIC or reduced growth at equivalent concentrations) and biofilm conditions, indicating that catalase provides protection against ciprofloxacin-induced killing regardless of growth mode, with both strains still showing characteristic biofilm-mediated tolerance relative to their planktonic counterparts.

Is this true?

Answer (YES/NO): NO